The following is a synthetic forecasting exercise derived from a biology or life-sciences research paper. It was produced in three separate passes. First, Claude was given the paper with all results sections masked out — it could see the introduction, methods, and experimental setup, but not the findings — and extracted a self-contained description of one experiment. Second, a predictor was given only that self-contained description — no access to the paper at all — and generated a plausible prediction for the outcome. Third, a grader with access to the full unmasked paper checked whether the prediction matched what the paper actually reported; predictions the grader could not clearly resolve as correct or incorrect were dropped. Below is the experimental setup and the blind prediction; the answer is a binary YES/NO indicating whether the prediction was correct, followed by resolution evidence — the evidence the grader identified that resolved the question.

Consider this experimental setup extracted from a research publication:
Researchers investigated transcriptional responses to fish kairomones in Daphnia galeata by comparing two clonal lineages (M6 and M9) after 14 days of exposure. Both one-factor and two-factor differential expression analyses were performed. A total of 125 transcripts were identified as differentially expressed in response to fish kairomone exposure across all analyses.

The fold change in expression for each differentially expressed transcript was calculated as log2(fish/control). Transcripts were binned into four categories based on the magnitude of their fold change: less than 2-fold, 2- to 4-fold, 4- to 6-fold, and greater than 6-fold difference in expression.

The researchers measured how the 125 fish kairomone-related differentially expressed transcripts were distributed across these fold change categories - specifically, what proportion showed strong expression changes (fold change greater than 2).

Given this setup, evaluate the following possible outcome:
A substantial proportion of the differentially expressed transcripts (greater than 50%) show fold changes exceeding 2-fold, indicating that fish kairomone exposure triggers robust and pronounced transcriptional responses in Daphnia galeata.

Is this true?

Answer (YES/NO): NO